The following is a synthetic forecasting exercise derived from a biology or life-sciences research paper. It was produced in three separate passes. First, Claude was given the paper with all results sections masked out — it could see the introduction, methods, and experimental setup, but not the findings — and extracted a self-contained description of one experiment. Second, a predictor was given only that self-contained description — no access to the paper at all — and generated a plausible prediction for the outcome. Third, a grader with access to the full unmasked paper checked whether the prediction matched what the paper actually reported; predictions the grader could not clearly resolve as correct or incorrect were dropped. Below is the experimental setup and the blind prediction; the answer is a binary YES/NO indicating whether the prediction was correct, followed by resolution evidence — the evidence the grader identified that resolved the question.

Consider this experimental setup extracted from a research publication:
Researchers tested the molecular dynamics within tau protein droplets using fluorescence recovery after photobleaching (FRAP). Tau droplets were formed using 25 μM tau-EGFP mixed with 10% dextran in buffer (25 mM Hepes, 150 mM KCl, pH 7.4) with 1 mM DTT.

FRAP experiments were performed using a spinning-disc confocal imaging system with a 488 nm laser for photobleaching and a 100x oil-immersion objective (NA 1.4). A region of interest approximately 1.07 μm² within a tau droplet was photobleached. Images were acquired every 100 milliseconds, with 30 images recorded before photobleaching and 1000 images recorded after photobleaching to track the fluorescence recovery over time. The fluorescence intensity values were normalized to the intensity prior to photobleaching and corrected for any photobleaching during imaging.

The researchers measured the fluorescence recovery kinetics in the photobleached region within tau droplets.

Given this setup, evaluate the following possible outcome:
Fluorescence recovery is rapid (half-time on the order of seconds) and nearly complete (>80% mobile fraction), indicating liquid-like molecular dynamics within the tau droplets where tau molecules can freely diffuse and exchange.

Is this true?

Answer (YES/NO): YES